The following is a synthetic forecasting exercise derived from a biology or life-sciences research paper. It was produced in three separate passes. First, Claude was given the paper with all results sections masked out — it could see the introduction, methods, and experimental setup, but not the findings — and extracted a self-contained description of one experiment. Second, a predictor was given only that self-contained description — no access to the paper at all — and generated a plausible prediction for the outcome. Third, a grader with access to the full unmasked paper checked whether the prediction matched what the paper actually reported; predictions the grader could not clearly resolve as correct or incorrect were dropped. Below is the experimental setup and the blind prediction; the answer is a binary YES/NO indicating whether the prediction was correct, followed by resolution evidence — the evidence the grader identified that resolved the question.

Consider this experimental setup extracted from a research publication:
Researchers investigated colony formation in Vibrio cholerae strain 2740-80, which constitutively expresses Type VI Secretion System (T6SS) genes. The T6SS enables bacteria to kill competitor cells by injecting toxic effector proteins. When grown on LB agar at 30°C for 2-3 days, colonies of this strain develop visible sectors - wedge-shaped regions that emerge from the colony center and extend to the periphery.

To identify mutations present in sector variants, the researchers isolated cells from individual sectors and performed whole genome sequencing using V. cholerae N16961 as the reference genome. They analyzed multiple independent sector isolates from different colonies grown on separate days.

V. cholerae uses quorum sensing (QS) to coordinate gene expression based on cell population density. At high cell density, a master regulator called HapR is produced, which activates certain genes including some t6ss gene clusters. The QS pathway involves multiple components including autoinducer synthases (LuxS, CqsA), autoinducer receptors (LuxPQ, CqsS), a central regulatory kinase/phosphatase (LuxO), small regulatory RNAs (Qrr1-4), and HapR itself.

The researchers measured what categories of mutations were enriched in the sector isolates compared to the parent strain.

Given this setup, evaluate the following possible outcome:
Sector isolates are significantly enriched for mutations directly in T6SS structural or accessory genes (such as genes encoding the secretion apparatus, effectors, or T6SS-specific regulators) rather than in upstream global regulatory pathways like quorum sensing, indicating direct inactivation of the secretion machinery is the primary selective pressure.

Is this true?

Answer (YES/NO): NO